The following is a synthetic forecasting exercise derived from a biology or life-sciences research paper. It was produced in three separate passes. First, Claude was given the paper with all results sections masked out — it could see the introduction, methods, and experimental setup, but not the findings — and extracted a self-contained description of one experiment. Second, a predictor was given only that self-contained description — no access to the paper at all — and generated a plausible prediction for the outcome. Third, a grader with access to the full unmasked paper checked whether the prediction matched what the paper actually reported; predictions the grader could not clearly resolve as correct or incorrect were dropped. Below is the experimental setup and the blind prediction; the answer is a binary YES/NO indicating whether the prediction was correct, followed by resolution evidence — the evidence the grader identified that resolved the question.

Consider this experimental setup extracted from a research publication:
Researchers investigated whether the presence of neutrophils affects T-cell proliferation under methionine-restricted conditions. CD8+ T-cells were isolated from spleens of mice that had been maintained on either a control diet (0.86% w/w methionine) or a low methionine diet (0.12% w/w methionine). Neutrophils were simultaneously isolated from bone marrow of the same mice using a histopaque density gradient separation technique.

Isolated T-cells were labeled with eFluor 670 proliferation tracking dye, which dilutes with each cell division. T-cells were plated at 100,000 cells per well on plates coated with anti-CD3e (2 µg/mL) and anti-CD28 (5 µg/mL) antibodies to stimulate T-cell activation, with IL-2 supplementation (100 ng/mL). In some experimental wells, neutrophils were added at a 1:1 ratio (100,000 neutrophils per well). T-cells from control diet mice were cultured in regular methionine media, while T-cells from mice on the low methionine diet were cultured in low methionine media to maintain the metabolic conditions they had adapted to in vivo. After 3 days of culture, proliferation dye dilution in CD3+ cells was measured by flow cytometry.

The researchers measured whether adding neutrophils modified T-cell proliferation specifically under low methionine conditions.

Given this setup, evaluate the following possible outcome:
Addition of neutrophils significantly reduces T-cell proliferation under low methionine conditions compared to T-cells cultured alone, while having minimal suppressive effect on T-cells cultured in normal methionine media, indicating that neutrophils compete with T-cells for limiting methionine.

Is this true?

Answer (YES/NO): NO